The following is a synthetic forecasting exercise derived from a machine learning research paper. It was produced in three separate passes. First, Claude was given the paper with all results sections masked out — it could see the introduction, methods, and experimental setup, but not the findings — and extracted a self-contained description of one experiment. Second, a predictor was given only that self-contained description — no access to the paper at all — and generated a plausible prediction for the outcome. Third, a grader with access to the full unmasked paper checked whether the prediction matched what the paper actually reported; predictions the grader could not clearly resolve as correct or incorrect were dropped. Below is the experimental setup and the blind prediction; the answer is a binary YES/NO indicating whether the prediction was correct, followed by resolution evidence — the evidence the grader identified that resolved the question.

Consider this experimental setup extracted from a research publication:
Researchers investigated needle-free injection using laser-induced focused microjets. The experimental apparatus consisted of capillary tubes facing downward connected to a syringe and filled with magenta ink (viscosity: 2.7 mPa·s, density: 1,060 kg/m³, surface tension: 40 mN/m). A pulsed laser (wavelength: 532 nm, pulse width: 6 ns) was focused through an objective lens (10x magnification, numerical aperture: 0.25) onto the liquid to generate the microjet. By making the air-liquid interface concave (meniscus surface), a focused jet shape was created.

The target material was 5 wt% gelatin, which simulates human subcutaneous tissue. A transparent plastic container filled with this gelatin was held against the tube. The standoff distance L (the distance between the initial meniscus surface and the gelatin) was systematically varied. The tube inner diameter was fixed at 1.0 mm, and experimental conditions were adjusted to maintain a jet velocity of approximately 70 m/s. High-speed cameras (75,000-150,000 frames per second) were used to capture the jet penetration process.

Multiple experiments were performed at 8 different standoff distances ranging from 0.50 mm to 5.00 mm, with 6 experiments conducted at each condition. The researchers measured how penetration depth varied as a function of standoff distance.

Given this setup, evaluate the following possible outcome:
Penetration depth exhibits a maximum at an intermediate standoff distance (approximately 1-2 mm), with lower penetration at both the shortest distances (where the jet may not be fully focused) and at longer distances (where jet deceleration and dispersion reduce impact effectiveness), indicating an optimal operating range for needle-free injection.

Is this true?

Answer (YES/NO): NO